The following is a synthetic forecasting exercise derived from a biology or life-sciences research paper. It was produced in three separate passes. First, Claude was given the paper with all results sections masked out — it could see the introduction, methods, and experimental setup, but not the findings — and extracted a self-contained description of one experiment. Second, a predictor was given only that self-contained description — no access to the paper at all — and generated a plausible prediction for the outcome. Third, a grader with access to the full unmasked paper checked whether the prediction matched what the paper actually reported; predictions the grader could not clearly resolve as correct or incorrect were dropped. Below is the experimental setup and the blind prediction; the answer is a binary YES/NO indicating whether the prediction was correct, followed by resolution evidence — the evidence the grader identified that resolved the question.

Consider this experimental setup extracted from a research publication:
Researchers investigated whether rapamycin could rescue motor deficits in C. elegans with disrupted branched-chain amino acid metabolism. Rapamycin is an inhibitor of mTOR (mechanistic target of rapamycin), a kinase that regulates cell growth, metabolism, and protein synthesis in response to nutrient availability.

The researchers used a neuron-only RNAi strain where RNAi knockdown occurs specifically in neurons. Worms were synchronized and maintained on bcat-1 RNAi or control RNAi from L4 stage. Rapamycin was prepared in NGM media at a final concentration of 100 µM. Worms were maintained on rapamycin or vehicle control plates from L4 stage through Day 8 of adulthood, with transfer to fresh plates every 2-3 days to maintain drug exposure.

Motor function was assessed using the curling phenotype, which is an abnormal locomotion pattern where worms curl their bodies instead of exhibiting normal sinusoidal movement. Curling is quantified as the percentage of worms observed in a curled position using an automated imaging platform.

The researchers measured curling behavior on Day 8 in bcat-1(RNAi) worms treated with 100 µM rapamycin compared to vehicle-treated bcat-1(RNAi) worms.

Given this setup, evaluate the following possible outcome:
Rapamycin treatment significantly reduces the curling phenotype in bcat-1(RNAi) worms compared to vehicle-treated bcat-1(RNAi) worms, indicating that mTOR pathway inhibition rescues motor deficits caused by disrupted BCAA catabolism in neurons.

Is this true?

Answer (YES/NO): NO